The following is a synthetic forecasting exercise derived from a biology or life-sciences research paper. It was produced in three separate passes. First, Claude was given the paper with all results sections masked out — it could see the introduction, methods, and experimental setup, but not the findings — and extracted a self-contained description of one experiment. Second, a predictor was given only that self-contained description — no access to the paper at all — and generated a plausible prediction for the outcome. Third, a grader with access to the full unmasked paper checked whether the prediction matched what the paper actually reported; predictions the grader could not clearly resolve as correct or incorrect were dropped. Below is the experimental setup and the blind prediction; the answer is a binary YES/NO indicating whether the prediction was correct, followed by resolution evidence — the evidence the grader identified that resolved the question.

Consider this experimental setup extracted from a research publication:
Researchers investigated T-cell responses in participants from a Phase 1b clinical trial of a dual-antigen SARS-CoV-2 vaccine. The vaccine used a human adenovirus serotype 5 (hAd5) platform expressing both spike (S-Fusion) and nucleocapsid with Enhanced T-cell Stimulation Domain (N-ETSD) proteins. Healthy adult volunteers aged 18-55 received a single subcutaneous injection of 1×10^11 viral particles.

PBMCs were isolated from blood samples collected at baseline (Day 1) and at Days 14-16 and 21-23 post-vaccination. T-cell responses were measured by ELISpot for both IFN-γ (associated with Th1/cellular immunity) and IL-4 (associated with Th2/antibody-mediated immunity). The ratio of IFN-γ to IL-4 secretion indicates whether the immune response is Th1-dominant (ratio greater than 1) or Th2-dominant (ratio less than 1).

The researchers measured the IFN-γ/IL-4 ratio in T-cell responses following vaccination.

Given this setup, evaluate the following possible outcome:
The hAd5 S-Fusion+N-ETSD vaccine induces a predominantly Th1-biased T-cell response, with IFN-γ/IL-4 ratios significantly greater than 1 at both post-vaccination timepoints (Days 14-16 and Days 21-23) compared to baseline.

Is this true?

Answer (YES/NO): YES